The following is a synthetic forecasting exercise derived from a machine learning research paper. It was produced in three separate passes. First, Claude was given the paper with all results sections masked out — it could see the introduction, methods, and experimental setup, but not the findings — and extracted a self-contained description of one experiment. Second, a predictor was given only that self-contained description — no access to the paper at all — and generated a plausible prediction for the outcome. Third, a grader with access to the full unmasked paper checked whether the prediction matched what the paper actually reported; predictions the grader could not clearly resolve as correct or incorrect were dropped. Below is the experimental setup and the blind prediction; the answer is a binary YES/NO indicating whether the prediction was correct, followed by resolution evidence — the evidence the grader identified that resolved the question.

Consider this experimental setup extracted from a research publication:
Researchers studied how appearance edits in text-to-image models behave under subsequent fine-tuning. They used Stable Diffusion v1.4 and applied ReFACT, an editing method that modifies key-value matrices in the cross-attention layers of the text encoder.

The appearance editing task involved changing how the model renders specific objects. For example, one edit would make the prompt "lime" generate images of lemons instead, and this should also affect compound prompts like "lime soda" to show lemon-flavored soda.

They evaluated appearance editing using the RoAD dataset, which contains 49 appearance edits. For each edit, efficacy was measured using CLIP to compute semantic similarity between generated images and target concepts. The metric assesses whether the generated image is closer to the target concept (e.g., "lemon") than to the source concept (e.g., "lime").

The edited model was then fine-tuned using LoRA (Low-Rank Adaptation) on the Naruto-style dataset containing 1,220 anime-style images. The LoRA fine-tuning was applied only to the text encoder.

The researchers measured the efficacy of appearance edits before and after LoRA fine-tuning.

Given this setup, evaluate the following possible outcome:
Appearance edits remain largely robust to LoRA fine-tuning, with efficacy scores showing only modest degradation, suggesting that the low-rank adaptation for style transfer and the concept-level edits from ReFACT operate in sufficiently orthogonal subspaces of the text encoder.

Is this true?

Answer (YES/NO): YES